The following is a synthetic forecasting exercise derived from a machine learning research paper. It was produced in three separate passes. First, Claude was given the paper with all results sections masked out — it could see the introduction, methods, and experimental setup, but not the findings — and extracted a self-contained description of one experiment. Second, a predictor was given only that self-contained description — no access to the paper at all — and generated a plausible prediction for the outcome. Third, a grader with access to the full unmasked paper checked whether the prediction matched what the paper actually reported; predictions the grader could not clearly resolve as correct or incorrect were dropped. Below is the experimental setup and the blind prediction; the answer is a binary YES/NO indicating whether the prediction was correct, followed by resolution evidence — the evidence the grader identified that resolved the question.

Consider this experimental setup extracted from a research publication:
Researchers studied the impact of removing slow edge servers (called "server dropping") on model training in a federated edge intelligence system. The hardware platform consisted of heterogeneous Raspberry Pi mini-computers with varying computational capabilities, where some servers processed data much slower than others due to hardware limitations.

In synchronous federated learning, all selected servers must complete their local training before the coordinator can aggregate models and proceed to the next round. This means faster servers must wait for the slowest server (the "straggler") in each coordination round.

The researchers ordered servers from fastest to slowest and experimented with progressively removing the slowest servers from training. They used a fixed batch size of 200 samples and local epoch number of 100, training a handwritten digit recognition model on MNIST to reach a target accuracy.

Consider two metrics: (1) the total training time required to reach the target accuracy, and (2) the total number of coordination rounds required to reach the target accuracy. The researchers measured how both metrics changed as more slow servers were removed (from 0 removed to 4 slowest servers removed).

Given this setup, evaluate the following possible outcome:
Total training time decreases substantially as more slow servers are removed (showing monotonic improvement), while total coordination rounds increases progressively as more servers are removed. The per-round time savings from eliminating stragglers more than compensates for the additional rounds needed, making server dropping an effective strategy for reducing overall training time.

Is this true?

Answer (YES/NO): NO